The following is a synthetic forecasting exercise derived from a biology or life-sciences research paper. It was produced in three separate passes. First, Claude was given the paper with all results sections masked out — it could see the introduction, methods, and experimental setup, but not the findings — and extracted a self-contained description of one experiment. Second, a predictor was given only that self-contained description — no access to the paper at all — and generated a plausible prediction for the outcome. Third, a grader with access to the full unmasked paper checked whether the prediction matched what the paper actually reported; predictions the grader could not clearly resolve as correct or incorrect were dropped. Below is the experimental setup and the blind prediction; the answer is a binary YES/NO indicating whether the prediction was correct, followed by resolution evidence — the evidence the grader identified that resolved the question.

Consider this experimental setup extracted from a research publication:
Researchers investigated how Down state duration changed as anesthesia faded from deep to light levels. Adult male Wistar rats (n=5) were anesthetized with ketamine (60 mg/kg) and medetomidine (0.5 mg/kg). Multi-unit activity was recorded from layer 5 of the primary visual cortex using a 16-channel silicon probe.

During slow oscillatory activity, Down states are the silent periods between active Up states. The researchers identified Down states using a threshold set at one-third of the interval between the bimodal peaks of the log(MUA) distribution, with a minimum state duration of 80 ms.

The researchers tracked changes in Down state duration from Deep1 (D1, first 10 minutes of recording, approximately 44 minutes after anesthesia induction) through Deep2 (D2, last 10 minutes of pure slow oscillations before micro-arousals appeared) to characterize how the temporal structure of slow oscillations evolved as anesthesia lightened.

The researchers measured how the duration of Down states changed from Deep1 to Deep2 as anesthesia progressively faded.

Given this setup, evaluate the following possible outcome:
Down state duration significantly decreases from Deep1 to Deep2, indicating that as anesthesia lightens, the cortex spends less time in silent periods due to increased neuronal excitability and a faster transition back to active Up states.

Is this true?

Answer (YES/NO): YES